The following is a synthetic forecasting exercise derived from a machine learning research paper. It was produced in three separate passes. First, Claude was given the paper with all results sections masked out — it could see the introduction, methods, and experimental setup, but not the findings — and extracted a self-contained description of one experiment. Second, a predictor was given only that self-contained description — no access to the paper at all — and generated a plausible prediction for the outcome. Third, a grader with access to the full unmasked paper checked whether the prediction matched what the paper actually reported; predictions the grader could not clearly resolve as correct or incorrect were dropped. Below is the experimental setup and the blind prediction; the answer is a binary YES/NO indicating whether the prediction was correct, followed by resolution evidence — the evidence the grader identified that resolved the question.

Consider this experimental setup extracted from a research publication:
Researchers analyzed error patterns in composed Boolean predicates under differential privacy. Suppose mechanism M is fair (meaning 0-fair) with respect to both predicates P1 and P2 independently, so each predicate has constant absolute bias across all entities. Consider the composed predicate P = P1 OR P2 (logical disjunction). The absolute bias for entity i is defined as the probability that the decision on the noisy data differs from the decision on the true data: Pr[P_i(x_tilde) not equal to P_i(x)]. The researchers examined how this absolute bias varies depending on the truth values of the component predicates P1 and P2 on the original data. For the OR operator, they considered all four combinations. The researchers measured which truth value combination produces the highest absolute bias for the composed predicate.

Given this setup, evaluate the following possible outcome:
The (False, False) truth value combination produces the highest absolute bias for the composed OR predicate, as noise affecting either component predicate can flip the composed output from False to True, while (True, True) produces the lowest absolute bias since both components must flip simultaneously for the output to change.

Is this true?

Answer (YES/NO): YES